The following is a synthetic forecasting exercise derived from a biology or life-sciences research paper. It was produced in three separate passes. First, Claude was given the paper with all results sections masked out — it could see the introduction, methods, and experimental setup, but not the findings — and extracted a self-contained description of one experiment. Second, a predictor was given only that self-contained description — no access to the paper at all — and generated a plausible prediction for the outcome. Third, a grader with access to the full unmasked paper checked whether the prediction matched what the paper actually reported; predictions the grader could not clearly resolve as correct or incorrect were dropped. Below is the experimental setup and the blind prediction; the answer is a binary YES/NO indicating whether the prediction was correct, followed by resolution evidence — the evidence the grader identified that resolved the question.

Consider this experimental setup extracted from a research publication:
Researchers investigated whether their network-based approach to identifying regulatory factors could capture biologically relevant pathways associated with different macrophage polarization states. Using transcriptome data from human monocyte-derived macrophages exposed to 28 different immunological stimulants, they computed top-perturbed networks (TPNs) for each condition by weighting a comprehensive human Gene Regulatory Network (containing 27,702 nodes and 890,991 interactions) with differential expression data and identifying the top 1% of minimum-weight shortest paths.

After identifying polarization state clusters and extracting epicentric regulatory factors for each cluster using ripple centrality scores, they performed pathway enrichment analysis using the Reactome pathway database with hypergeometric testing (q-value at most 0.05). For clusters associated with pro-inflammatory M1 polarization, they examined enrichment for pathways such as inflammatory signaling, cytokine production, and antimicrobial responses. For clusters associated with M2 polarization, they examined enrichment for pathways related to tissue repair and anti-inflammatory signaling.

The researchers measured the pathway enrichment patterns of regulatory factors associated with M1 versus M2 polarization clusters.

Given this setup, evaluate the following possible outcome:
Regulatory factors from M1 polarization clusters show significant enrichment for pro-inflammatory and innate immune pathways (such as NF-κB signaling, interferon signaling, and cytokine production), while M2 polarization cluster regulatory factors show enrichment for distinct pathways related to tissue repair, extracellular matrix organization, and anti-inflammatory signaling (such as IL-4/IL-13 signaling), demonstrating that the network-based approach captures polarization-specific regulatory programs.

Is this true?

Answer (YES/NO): NO